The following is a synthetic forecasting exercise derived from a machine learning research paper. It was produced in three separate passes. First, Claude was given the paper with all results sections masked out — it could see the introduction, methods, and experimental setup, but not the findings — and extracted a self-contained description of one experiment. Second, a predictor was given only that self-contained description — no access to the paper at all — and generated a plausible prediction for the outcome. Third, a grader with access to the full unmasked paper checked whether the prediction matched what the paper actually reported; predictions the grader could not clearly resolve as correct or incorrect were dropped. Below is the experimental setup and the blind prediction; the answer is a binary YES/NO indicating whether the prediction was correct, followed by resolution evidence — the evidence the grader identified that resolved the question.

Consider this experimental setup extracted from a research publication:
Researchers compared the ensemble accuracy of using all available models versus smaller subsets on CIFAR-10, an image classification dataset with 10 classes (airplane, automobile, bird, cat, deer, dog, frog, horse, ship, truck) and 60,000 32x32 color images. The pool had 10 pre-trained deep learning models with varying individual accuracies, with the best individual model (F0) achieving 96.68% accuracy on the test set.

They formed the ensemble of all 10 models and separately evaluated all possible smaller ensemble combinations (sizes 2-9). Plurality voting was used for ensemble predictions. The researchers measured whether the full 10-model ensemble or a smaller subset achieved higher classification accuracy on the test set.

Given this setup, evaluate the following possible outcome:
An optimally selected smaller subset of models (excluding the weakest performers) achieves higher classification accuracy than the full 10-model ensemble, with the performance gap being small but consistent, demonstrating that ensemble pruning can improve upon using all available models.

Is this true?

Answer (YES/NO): YES